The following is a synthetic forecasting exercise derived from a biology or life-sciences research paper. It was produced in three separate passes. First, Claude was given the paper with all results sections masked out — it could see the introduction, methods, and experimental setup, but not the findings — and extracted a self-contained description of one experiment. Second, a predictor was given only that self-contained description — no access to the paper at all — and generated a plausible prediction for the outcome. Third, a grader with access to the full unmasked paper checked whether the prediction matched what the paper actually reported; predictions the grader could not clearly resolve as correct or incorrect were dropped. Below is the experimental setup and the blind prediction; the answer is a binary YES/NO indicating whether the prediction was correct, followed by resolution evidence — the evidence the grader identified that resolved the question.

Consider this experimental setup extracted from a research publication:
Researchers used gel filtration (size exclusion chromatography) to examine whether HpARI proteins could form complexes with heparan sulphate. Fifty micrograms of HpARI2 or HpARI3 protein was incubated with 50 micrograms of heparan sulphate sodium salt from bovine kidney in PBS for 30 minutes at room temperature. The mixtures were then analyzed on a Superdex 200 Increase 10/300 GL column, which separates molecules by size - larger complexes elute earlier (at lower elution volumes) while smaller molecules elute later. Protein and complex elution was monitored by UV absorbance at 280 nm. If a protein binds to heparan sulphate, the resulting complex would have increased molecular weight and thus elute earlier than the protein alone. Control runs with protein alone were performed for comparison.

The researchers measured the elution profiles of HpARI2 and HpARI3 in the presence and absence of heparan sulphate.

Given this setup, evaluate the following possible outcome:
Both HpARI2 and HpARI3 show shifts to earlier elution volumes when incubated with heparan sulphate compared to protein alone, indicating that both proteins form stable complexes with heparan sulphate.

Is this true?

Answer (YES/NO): NO